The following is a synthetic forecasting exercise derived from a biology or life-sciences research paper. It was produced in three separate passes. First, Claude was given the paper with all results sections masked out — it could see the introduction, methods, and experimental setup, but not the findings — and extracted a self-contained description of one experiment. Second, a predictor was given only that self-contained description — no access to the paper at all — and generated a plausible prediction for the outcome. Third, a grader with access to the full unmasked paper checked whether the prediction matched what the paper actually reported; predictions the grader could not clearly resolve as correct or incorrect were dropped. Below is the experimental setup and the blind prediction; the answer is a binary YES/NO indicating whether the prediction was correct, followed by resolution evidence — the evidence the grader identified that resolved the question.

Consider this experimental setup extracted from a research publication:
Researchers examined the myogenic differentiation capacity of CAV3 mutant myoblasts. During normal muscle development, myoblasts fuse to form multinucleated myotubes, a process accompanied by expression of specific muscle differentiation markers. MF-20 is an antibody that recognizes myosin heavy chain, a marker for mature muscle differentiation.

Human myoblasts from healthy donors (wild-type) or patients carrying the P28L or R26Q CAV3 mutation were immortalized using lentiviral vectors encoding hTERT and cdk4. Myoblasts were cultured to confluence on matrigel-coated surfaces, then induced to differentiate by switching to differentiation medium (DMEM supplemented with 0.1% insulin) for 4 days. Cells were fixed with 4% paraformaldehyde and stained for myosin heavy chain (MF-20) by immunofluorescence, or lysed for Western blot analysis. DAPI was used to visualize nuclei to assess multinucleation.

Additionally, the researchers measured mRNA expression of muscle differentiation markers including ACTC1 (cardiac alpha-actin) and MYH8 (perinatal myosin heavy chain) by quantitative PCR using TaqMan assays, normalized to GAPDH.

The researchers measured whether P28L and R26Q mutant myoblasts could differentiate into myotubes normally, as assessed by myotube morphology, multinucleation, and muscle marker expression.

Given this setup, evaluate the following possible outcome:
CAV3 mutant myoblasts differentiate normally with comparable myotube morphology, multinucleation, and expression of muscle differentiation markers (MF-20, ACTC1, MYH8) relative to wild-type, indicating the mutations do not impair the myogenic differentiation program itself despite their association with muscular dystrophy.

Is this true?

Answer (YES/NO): NO